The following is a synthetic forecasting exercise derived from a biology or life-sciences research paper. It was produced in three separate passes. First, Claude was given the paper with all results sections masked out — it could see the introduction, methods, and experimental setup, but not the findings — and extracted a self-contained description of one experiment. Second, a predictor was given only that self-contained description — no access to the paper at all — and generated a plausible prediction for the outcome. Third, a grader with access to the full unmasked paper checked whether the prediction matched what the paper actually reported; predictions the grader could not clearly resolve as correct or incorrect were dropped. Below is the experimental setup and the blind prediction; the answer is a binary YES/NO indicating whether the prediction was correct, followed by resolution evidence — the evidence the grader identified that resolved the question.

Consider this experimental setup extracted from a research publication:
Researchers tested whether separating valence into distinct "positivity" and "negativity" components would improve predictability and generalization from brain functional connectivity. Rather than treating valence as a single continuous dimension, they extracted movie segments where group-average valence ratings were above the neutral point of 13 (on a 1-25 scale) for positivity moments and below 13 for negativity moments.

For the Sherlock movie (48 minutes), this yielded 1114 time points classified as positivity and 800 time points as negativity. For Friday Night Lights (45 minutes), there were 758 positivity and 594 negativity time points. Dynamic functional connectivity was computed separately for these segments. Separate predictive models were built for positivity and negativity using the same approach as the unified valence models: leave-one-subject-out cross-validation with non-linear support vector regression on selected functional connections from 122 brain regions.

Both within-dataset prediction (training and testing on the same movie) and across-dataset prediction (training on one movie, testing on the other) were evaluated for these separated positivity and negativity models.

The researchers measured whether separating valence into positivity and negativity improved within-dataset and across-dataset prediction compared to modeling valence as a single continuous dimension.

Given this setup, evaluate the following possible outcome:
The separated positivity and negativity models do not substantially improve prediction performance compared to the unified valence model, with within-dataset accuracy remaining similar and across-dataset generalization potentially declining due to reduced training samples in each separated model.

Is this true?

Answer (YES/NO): NO